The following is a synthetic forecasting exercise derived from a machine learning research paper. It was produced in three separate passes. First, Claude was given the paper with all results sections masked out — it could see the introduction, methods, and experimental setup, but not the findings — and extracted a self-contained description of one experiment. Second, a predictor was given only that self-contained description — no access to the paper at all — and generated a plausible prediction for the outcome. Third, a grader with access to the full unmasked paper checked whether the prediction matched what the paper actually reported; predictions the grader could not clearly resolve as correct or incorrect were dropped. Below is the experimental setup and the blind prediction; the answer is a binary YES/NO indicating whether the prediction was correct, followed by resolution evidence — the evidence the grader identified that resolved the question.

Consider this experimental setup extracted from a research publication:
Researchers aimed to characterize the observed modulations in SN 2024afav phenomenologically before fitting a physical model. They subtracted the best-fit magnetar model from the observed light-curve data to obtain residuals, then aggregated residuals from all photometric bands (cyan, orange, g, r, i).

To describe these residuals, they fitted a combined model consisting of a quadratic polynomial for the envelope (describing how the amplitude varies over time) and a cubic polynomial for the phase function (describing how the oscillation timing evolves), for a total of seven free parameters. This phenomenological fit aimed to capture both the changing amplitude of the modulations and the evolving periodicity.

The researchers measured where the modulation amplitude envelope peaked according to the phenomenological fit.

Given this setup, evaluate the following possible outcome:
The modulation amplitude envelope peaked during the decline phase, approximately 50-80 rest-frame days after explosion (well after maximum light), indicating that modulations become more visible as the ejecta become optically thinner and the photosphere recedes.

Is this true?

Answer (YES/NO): NO